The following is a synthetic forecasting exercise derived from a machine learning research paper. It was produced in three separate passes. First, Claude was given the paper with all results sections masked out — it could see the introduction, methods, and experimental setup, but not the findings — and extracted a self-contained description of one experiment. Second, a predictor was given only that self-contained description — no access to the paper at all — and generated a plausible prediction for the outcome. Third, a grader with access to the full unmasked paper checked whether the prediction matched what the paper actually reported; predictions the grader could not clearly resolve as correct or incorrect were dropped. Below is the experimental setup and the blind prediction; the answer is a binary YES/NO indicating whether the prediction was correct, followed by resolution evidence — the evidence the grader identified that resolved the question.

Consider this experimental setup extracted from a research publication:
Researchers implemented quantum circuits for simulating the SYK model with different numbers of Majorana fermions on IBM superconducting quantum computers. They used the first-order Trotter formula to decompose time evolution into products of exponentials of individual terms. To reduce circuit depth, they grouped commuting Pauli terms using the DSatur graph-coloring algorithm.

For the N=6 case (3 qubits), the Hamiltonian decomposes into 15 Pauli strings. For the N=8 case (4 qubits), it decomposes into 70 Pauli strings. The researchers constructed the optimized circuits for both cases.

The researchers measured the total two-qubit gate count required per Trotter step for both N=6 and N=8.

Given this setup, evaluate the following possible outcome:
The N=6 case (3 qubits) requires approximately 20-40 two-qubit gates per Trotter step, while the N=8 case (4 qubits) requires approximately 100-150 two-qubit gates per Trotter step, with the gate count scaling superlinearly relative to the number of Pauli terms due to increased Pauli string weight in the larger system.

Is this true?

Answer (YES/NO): NO